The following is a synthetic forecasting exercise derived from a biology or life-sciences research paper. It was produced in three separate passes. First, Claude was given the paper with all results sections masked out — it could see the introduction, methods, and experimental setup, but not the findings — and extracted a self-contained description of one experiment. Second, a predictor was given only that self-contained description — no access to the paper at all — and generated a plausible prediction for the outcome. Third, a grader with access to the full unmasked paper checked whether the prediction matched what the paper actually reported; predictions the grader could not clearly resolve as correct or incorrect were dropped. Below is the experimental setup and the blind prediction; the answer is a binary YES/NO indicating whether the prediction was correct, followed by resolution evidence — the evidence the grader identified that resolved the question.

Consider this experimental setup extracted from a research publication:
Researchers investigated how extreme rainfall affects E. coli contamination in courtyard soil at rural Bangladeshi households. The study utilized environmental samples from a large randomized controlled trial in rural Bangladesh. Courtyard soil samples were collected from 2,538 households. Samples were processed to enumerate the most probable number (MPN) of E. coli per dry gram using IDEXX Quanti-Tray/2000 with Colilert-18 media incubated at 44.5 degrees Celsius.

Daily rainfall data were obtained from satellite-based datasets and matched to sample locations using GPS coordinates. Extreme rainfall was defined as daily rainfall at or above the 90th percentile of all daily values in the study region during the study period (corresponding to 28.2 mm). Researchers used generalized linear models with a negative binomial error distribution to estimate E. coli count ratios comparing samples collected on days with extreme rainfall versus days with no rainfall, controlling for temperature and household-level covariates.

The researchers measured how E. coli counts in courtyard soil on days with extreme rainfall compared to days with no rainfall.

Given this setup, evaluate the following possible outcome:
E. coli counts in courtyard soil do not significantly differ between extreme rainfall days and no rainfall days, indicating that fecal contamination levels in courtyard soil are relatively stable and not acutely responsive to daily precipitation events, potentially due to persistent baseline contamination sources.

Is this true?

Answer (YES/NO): NO